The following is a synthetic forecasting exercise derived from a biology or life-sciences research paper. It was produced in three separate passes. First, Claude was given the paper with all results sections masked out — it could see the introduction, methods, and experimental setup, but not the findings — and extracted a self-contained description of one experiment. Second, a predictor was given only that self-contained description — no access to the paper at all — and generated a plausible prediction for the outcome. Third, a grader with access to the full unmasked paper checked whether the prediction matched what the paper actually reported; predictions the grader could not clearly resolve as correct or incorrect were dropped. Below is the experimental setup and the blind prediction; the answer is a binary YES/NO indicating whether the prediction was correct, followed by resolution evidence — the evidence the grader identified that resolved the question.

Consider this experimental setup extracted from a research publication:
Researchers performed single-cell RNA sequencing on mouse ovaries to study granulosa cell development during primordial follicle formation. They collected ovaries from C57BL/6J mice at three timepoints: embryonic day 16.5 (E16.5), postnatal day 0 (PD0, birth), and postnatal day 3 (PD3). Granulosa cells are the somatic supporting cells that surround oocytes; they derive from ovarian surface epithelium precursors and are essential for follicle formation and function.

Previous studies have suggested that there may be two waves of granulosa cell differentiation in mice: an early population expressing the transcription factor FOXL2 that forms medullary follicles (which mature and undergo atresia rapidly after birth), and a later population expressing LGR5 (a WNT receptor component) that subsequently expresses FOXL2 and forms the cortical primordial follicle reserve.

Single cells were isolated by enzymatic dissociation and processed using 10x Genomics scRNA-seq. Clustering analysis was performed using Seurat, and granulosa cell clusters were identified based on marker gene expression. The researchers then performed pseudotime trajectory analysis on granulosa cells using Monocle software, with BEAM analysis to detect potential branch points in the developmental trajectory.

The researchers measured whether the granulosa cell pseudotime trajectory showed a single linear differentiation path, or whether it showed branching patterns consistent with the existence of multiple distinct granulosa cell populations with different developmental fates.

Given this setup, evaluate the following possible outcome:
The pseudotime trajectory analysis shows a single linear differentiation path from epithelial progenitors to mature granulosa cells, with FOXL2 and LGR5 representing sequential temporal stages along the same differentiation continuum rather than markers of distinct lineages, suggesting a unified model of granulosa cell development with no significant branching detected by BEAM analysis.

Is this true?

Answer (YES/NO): NO